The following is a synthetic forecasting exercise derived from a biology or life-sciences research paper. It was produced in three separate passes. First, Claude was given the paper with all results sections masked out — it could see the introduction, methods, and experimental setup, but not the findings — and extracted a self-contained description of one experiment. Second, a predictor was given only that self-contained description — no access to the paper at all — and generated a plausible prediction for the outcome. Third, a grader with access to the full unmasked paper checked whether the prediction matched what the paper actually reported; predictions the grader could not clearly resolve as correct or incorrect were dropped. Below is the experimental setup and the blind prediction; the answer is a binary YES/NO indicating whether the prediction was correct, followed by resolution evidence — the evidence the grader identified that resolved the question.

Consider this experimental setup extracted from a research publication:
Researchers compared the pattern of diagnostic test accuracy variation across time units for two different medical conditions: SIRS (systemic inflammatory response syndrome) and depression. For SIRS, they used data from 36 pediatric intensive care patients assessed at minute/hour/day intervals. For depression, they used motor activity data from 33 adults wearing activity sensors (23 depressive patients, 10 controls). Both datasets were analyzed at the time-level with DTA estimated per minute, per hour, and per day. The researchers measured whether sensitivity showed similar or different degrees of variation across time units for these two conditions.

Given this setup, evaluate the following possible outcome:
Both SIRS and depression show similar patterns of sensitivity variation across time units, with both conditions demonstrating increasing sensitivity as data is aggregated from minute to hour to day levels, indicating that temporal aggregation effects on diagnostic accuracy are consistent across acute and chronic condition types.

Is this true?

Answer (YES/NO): NO